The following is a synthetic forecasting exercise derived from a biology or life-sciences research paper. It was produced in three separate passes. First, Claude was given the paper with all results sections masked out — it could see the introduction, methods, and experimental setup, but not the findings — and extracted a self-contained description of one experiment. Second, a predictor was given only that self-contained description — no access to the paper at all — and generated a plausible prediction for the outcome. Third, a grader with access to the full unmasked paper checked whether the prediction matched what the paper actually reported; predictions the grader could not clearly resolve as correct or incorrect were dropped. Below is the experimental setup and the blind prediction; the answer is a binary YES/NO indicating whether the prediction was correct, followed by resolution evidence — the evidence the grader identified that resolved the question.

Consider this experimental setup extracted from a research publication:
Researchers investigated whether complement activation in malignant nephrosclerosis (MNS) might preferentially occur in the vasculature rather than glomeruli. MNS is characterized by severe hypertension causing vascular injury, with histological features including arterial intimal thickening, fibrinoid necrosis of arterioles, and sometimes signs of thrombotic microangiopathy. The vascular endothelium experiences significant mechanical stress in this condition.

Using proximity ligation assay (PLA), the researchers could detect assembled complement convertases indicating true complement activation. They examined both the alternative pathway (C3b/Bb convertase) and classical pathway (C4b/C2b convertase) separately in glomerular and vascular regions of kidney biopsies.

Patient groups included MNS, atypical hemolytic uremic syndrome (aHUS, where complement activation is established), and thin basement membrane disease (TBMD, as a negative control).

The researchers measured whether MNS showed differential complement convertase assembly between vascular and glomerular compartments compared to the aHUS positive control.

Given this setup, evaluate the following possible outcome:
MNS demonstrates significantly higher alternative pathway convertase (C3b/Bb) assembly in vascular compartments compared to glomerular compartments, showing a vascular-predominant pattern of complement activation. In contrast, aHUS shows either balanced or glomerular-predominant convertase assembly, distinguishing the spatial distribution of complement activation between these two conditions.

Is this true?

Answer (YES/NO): NO